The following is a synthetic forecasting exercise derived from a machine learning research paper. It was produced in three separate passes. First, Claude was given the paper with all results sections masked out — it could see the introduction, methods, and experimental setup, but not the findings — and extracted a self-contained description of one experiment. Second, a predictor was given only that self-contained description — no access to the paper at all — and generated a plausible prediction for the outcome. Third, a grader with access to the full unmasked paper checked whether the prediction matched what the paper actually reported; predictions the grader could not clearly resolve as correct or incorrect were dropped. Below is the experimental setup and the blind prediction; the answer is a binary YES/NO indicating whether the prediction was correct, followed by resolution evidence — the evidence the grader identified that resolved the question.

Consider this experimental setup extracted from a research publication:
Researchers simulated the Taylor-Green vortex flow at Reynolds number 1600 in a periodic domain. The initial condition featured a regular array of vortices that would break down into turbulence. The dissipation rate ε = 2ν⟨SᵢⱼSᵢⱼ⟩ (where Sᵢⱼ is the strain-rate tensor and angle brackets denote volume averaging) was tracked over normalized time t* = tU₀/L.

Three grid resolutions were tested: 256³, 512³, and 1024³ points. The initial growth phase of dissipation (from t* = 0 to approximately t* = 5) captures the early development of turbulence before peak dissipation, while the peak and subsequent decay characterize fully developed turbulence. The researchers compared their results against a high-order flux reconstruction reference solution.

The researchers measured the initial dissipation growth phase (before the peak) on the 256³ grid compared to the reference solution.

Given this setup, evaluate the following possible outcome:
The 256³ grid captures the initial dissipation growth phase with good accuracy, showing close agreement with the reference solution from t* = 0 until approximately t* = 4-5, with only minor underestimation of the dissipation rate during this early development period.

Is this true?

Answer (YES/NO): NO